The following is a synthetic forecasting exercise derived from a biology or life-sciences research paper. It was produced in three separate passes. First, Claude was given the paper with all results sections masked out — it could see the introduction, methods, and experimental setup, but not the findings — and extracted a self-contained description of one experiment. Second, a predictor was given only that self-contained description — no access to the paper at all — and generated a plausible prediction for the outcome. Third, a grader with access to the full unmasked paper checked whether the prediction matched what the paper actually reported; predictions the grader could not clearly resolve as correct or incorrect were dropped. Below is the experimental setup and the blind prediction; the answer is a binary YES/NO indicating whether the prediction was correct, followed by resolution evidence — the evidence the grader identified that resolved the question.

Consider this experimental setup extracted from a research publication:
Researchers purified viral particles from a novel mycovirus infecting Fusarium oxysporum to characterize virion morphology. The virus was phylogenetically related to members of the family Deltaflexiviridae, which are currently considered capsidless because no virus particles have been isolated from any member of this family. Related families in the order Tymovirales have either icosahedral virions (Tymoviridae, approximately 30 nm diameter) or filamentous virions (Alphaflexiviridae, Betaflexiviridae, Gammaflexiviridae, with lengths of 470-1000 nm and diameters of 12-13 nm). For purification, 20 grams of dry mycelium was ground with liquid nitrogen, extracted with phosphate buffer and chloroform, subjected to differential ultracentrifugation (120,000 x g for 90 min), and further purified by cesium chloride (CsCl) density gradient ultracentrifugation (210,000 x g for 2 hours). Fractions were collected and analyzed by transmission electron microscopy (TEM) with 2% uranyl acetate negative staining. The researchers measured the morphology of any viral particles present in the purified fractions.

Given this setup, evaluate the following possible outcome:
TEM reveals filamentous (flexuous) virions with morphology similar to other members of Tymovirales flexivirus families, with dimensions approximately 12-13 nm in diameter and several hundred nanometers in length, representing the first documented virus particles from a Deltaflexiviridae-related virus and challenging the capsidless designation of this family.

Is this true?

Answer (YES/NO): NO